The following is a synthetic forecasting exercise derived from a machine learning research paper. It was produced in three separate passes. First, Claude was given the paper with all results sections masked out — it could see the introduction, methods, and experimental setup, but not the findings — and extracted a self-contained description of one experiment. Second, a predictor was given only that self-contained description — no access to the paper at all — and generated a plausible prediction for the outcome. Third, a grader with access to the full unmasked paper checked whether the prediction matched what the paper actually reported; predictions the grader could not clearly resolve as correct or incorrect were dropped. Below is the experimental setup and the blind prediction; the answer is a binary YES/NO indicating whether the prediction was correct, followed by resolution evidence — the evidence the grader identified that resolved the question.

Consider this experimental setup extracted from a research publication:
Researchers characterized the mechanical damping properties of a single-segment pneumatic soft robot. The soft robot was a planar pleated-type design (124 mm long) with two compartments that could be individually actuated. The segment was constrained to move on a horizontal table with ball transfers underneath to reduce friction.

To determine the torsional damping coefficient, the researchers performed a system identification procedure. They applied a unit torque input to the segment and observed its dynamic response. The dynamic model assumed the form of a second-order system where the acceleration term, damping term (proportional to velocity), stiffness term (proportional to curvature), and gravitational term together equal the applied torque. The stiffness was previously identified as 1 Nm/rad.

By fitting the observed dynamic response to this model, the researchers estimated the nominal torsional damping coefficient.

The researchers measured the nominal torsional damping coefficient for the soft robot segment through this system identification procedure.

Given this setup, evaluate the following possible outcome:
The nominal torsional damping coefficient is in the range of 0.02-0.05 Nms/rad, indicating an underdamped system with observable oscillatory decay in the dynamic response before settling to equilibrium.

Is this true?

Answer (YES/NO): NO